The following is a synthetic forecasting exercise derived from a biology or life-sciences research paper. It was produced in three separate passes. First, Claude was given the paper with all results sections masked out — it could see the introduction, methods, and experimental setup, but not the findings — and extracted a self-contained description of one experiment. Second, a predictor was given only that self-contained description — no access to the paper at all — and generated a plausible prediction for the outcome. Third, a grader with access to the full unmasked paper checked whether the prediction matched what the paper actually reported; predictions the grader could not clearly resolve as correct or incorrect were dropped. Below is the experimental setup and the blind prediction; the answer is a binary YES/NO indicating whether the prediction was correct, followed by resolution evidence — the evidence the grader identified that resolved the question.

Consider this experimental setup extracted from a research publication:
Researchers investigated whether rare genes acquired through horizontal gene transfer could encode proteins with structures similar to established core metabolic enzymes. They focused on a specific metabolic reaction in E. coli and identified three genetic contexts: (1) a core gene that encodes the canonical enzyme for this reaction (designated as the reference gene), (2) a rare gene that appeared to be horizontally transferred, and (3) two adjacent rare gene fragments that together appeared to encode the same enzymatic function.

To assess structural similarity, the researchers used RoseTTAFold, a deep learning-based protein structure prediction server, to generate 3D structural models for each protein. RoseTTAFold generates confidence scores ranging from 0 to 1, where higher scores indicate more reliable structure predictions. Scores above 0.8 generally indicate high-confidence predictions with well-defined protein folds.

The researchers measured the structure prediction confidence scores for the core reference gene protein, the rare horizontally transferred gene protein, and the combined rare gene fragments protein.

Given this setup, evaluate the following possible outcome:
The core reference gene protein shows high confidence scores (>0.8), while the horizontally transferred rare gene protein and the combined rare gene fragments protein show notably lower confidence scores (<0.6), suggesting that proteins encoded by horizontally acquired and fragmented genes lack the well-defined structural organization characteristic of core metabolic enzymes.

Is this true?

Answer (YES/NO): NO